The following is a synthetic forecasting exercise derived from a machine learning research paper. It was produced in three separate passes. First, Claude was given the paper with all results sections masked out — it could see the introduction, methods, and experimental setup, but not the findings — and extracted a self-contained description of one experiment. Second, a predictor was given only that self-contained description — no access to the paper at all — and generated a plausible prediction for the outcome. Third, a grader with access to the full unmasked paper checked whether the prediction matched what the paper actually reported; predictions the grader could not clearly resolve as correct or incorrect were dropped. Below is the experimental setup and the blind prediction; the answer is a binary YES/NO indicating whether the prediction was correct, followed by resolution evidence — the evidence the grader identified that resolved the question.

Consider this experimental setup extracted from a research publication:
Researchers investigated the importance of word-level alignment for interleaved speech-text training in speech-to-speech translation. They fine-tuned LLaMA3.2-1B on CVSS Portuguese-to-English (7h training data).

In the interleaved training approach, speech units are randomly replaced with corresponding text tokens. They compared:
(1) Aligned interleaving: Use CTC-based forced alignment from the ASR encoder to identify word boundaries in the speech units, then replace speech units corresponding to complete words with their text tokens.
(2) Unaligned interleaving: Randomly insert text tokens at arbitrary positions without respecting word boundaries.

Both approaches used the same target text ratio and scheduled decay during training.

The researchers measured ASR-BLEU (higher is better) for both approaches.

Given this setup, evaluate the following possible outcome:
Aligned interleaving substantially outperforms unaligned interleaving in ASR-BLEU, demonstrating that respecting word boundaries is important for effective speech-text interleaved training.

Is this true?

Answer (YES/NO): YES